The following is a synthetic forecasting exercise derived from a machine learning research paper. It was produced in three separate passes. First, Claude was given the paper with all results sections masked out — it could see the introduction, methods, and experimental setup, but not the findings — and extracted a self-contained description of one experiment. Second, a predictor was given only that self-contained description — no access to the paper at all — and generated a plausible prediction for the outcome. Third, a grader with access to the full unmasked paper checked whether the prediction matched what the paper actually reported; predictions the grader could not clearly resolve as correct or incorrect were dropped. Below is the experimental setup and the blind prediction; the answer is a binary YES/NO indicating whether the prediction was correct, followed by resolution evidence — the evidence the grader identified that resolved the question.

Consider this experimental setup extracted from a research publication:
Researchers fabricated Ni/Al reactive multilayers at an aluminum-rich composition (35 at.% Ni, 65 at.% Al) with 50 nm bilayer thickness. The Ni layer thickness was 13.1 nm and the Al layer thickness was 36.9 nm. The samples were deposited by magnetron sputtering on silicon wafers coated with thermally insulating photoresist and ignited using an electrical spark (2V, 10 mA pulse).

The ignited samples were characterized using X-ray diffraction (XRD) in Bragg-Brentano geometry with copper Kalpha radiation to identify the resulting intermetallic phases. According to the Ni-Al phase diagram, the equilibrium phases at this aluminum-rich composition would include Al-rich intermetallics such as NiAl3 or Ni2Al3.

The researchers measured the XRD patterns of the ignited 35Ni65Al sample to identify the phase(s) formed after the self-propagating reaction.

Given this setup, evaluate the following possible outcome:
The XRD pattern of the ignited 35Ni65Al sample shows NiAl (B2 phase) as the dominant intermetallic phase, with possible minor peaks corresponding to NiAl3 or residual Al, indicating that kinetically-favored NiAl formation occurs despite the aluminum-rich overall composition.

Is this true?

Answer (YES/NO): NO